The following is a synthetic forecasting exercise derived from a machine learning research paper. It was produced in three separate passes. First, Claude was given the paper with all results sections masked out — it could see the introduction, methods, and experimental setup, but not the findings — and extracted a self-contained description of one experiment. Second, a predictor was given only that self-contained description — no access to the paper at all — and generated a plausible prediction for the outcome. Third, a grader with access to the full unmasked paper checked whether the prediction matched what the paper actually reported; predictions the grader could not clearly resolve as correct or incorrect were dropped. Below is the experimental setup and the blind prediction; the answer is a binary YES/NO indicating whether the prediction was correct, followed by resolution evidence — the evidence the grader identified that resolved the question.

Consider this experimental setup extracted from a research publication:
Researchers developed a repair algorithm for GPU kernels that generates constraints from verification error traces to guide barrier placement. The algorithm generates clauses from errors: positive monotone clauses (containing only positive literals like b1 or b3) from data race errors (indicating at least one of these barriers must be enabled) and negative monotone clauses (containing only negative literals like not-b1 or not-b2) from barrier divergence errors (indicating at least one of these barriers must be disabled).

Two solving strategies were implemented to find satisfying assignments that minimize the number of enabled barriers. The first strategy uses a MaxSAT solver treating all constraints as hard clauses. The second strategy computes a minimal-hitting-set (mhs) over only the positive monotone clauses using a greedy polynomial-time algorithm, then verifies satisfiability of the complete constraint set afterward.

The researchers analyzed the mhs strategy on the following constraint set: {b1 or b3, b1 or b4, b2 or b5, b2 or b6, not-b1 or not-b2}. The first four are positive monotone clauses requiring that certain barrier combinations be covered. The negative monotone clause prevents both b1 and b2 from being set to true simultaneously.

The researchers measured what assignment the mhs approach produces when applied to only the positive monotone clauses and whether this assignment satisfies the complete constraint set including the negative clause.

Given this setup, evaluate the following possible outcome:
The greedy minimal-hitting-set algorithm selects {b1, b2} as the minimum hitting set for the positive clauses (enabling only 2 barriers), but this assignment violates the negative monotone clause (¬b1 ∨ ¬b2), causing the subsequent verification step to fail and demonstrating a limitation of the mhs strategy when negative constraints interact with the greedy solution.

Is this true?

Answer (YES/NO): YES